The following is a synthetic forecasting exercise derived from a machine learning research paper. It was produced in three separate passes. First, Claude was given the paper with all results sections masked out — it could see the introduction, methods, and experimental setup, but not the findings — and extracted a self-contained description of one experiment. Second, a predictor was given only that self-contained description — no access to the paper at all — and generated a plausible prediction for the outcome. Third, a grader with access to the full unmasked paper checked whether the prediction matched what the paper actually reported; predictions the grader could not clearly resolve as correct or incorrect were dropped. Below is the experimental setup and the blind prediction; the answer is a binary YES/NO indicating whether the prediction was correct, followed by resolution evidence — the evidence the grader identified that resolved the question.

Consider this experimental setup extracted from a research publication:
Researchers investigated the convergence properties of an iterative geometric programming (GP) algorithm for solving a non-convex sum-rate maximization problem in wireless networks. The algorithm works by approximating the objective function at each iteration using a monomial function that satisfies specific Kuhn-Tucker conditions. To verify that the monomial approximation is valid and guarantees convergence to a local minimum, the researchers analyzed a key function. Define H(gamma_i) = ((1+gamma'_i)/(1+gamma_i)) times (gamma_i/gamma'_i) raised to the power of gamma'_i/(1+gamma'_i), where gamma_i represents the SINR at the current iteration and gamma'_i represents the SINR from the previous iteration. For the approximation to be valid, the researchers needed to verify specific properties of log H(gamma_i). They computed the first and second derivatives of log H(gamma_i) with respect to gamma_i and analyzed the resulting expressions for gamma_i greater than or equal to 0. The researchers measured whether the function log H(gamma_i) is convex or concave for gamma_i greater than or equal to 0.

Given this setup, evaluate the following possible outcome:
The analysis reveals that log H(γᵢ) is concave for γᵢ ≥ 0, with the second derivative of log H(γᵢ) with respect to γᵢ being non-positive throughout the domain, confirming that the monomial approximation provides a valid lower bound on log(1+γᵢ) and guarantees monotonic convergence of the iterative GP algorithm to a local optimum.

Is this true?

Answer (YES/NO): NO